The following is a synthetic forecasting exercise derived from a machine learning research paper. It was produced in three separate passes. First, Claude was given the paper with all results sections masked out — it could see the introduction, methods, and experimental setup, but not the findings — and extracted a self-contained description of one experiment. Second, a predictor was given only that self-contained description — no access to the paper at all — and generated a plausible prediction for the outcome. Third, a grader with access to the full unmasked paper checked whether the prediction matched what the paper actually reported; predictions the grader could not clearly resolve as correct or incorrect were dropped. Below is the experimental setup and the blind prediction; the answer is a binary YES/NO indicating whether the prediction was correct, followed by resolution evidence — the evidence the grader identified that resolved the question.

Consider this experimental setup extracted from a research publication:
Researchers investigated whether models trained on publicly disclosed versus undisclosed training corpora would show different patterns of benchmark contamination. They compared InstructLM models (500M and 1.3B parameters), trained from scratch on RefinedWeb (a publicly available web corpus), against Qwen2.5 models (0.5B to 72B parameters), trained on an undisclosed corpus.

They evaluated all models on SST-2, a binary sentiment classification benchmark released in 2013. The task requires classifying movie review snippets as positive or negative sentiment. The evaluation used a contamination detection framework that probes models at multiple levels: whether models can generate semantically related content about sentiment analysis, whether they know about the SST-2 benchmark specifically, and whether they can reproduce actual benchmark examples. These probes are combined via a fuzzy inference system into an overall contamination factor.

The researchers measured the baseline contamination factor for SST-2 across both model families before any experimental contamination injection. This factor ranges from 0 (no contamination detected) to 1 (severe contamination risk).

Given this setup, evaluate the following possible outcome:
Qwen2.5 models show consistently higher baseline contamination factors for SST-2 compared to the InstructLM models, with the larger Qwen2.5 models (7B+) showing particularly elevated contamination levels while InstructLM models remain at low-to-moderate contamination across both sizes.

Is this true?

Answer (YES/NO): NO